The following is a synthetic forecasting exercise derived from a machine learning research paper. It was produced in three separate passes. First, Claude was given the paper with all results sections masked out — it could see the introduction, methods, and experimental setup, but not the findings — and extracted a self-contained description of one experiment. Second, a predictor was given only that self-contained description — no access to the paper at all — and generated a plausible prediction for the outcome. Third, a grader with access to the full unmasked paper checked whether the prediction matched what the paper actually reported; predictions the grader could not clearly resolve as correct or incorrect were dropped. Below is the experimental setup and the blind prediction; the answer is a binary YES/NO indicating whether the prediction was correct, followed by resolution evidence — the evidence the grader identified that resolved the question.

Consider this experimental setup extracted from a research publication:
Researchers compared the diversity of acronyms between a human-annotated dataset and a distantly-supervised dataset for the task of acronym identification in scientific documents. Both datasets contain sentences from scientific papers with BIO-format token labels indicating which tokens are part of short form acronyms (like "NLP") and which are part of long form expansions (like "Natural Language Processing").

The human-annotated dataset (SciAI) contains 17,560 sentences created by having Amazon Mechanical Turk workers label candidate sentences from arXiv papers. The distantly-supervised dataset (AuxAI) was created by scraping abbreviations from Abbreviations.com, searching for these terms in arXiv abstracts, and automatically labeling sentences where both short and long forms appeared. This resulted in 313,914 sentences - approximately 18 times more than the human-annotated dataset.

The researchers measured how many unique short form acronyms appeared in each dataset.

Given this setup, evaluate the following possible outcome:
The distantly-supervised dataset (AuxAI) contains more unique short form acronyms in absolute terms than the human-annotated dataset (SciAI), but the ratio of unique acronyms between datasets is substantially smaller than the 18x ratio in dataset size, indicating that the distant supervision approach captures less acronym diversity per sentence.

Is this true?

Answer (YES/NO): NO